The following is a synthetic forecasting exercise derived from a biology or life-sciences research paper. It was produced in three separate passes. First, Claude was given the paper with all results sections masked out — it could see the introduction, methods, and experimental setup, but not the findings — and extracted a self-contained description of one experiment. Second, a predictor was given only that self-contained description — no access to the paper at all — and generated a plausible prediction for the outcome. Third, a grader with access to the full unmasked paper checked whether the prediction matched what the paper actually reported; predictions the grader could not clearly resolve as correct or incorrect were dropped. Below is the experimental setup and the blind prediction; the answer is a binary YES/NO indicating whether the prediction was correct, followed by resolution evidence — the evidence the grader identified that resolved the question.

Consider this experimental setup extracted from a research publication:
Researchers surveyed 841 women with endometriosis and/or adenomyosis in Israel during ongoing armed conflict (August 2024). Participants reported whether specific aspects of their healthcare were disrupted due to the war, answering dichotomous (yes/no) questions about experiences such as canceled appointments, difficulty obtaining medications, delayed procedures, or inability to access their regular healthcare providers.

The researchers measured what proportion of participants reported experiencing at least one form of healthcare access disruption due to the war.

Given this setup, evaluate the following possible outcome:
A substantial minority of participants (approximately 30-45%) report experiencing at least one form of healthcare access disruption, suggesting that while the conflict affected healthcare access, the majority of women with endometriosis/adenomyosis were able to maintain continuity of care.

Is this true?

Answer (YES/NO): NO